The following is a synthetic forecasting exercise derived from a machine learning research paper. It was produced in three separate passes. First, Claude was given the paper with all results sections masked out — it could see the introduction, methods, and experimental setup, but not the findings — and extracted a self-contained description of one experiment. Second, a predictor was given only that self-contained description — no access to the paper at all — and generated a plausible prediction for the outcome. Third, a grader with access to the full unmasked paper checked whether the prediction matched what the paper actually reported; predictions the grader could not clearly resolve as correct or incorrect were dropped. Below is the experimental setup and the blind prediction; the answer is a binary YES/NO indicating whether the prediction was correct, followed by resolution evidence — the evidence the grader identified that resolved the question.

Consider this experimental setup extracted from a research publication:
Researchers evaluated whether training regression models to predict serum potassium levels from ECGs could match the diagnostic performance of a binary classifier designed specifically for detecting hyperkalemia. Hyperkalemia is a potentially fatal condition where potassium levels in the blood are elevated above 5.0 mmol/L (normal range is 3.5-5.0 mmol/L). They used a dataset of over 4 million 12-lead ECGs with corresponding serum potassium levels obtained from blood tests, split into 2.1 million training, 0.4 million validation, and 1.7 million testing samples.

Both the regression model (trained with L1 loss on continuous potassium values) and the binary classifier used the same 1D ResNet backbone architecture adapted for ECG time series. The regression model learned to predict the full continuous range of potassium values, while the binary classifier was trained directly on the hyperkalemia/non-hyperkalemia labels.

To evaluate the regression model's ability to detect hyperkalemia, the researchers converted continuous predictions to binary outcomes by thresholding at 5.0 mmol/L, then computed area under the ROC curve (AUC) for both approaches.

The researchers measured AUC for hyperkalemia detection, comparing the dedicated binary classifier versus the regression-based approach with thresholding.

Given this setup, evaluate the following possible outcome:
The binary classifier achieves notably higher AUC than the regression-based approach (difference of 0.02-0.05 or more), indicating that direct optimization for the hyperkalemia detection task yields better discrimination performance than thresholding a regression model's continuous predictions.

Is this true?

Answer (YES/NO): NO